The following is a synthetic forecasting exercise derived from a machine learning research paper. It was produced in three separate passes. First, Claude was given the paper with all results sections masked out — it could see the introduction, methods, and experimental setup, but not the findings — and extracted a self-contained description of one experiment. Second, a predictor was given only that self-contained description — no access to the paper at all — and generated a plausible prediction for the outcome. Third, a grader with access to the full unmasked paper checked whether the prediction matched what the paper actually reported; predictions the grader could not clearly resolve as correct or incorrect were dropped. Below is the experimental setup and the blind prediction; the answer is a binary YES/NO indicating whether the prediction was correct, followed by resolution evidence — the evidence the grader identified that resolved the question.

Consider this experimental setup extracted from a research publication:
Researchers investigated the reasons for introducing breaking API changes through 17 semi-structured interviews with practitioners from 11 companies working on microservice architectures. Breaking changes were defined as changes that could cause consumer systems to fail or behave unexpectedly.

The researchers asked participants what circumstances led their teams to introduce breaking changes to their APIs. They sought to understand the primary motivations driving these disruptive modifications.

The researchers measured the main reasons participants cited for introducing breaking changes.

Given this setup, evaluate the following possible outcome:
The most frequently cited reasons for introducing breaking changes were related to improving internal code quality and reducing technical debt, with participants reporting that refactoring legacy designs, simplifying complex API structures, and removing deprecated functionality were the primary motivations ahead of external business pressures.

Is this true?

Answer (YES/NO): NO